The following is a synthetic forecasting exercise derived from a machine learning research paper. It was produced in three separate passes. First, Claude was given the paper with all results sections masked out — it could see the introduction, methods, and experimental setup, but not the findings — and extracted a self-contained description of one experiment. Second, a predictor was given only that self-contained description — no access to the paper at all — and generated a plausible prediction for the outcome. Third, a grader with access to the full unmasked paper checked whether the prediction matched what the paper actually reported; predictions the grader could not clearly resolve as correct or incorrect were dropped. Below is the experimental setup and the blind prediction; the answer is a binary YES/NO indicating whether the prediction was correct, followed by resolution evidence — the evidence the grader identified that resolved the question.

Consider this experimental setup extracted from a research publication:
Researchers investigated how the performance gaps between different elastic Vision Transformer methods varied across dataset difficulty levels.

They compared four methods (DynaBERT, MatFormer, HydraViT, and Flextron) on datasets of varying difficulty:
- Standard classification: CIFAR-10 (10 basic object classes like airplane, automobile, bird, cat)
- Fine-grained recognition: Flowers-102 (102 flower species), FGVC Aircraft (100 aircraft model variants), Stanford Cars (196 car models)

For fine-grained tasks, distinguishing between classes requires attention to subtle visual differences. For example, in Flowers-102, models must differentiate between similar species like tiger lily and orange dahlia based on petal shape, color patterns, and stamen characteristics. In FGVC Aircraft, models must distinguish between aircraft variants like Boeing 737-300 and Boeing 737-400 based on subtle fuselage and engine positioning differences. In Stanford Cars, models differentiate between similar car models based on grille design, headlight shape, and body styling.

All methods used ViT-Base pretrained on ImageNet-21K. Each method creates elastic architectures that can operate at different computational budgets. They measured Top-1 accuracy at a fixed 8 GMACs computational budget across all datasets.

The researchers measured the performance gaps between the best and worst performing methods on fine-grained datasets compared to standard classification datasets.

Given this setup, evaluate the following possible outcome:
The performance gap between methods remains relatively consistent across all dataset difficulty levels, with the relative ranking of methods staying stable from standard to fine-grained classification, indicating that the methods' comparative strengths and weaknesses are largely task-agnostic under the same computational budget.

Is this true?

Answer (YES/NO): NO